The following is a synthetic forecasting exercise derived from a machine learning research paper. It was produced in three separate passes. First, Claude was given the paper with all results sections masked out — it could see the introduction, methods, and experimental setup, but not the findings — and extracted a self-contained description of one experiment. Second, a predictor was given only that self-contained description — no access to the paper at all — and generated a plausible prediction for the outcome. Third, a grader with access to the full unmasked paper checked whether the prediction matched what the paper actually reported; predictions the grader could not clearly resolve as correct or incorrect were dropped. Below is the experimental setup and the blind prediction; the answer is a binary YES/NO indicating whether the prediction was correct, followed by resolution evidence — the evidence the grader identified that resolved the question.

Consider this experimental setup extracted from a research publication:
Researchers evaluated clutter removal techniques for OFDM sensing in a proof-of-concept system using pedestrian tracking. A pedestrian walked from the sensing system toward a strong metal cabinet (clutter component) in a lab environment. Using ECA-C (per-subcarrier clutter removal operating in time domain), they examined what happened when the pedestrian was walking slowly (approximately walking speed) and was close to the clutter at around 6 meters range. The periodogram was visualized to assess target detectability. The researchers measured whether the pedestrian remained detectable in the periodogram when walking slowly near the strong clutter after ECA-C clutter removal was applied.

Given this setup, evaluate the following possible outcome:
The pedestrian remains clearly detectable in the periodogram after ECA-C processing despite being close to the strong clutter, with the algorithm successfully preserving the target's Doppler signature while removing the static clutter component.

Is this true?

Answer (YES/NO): NO